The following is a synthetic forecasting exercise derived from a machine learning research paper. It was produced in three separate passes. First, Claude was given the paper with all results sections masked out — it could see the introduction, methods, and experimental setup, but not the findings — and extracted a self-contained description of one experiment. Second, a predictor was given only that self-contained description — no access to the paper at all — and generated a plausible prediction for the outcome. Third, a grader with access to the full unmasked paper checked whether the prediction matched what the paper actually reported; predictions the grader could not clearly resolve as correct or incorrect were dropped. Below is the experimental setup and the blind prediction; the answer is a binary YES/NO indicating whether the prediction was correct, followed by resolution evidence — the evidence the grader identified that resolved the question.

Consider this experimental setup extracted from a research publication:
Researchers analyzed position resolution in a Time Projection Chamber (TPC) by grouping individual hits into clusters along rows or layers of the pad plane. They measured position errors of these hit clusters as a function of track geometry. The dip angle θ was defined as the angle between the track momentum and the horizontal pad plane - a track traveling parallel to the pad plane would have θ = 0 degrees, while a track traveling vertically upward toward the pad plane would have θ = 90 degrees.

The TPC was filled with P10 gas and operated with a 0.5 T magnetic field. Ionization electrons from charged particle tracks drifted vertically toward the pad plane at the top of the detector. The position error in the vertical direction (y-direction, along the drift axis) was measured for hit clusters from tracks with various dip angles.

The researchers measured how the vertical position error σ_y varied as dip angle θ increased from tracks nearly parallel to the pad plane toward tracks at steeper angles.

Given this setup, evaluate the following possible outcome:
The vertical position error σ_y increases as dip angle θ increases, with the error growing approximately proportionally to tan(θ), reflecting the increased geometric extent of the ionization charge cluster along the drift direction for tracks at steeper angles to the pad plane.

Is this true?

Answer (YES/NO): NO